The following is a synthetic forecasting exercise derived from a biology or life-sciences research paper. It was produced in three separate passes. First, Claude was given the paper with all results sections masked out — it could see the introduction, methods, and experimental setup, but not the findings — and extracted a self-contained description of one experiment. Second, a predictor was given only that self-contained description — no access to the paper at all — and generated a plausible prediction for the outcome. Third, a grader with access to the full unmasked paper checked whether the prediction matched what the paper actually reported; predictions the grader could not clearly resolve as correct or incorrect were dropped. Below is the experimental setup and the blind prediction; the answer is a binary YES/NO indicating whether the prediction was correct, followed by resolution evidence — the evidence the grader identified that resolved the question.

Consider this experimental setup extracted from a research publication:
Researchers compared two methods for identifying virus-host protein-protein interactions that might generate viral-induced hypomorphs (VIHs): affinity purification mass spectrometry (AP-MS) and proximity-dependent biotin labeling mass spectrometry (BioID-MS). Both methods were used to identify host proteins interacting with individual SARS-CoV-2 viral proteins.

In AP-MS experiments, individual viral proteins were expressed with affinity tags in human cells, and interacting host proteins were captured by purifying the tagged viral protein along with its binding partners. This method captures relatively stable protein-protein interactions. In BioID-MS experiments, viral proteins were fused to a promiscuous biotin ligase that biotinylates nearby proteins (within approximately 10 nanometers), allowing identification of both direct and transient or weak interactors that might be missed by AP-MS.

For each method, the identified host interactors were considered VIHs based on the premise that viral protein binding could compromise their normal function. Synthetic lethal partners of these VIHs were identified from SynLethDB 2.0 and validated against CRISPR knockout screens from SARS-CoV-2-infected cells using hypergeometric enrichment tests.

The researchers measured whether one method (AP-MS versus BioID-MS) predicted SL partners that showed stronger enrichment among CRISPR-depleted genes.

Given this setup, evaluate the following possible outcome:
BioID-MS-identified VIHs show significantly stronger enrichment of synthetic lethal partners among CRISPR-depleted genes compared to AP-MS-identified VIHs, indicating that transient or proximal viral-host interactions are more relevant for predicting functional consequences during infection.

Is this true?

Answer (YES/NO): YES